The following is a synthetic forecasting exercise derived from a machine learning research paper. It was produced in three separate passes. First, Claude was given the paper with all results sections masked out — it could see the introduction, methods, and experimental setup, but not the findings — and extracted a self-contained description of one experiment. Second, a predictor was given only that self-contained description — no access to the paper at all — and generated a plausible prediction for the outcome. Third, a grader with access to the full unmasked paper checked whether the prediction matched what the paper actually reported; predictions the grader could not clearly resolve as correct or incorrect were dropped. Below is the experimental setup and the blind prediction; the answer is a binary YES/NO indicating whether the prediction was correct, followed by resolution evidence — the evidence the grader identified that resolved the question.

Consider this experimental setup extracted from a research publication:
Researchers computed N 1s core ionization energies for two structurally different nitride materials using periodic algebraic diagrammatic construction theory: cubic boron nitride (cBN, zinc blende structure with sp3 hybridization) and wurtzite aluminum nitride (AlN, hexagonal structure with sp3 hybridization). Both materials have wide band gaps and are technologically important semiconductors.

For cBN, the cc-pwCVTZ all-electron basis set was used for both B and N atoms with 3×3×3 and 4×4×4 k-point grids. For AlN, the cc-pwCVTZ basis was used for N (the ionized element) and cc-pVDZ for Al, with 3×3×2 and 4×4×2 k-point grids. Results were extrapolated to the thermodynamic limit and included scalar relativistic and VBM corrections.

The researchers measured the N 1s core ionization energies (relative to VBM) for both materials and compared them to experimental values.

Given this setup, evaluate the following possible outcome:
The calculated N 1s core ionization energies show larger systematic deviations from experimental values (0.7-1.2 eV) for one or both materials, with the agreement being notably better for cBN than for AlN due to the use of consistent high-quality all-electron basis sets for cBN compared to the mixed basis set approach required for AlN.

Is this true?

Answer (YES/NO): NO